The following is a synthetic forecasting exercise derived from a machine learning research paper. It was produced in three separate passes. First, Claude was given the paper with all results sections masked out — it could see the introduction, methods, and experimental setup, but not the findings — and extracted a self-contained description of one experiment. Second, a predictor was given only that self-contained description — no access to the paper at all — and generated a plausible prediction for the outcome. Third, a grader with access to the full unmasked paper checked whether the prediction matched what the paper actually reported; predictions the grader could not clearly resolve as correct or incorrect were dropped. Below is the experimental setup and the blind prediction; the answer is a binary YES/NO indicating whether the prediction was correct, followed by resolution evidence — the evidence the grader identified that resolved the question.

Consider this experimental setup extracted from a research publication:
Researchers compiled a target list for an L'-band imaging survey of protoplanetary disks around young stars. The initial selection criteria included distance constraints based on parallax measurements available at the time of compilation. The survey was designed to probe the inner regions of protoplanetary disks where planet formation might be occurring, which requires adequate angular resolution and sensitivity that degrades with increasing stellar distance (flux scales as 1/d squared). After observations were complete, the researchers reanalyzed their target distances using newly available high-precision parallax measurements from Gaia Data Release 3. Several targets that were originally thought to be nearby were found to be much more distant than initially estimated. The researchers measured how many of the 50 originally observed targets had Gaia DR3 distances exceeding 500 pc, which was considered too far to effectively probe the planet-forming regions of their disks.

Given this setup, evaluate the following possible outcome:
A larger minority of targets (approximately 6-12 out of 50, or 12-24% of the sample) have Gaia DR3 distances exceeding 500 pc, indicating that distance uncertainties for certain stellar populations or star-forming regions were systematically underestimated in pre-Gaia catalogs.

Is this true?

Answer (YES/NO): NO